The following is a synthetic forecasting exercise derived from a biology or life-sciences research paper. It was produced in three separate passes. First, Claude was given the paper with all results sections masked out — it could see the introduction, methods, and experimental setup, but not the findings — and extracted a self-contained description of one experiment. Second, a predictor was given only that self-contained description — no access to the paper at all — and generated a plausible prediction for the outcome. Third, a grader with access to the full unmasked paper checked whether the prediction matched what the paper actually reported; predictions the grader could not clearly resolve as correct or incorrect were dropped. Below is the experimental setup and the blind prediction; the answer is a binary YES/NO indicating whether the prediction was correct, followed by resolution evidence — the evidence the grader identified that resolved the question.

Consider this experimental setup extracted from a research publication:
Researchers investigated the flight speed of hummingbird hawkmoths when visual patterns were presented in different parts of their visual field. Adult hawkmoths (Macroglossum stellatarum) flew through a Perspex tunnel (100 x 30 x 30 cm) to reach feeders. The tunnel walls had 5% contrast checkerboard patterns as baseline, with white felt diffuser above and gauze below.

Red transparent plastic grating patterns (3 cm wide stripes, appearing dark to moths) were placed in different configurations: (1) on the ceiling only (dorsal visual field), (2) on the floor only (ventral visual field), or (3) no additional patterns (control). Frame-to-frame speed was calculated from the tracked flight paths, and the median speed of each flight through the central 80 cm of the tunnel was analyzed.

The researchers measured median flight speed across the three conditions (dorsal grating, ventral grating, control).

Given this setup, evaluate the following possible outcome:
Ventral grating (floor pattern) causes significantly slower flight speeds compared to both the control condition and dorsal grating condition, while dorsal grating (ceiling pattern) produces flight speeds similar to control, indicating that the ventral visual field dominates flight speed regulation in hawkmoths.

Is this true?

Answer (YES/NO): NO